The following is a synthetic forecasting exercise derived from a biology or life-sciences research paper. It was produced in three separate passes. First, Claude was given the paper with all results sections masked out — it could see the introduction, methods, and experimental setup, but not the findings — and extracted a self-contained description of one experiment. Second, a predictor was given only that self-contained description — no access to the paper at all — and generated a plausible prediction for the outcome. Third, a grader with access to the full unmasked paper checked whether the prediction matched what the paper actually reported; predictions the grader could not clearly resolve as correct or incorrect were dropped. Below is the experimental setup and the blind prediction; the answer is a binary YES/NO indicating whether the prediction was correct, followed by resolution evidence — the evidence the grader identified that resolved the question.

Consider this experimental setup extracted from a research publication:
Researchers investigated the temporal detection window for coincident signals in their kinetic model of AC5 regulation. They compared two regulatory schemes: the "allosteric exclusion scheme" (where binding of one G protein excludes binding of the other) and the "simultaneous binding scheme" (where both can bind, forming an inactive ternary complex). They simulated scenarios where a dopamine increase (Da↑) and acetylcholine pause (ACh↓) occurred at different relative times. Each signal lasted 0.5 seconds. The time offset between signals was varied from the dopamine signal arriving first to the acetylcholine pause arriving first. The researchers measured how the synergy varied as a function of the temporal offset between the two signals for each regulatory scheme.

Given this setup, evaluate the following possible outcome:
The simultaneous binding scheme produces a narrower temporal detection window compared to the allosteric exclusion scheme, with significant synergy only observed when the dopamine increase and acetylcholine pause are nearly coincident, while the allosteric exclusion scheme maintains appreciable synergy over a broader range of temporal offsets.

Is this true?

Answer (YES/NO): NO